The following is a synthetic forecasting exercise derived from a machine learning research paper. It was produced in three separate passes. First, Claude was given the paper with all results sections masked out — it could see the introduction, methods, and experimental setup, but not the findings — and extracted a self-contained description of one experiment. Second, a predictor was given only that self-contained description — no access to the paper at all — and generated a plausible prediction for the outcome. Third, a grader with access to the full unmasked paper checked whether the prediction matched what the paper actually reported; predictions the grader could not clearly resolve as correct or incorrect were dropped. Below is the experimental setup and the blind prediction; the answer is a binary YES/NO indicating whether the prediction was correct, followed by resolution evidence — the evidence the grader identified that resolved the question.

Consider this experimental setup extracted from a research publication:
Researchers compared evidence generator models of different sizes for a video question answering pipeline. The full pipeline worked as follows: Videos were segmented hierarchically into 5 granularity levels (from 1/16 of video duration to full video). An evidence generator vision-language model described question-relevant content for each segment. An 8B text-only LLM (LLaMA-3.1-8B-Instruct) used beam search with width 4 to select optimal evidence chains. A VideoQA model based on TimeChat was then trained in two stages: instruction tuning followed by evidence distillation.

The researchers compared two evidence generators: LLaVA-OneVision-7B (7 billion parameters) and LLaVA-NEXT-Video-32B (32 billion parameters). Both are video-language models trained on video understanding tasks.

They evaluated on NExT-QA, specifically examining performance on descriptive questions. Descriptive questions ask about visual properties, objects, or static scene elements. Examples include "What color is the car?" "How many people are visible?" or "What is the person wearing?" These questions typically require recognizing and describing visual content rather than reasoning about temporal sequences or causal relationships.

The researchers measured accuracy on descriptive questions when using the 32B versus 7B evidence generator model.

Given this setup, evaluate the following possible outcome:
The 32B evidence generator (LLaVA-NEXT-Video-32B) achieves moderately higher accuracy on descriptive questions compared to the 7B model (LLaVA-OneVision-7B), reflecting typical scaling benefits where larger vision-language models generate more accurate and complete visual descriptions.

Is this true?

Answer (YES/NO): NO